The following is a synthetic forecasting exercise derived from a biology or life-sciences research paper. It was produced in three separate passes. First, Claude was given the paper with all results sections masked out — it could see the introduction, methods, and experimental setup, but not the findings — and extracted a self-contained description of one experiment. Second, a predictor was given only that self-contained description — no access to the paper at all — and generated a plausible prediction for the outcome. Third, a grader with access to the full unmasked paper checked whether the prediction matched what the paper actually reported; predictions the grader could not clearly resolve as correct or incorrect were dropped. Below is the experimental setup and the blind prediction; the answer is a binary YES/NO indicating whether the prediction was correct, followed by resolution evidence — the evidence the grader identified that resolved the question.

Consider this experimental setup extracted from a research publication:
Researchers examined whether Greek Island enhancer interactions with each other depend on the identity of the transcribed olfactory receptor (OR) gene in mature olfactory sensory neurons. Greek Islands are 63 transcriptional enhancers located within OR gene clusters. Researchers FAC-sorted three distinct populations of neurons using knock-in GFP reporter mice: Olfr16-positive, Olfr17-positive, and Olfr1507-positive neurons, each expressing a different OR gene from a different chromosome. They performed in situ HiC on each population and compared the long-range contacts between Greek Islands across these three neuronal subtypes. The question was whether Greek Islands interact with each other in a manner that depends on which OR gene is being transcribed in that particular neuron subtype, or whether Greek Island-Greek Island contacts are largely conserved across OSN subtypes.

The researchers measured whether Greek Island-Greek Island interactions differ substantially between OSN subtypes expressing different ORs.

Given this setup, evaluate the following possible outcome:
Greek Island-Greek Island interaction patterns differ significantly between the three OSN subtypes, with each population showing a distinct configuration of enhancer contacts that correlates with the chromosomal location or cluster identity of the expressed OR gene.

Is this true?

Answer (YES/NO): NO